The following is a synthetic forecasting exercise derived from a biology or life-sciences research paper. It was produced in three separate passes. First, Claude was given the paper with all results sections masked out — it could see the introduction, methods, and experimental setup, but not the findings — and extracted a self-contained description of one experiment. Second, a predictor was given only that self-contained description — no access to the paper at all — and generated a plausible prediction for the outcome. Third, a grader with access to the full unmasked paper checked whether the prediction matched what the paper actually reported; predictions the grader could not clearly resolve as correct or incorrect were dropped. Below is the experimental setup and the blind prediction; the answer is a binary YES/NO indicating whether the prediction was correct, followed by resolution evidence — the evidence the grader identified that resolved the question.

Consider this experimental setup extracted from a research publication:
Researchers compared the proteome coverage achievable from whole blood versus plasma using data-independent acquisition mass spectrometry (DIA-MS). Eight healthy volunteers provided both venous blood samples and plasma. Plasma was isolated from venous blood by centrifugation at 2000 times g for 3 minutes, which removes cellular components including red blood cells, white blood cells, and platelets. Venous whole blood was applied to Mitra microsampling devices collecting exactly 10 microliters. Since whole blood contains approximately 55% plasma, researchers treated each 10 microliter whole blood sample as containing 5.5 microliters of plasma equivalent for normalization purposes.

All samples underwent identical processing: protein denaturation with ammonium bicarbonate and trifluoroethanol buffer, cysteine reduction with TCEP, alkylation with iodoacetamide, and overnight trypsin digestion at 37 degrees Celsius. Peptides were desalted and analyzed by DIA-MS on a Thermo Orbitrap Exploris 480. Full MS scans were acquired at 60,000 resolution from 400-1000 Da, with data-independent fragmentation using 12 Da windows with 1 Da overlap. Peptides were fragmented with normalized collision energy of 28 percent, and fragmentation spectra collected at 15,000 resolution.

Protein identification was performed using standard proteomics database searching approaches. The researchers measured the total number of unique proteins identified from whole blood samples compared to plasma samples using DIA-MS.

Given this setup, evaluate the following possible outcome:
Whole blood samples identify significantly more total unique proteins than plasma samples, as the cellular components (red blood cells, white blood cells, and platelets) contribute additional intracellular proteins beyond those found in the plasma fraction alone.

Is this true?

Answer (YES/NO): YES